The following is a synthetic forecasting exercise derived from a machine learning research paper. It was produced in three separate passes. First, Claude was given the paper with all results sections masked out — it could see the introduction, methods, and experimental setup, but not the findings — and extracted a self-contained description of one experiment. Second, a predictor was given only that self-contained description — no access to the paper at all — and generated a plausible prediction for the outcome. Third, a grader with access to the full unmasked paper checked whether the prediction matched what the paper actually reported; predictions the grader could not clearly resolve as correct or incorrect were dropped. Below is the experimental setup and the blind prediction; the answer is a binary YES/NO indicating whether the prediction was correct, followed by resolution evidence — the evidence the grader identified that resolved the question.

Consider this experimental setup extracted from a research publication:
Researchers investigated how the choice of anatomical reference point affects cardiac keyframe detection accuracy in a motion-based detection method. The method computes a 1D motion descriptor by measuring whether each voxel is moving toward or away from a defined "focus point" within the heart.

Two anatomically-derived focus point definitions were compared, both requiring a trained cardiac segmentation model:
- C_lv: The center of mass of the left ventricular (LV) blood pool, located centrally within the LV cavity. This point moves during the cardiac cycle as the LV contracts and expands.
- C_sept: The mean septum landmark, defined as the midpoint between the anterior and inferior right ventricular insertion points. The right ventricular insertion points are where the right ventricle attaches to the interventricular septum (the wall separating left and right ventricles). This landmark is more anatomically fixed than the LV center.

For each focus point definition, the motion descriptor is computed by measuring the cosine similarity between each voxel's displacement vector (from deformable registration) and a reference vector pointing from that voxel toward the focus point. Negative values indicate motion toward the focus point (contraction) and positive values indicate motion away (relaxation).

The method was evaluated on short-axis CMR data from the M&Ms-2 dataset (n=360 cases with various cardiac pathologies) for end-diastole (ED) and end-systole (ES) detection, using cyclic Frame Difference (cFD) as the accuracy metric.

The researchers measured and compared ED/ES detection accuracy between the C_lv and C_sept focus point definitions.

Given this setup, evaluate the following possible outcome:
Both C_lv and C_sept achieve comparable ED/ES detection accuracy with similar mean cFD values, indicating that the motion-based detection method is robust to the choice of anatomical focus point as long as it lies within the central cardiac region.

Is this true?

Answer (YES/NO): NO